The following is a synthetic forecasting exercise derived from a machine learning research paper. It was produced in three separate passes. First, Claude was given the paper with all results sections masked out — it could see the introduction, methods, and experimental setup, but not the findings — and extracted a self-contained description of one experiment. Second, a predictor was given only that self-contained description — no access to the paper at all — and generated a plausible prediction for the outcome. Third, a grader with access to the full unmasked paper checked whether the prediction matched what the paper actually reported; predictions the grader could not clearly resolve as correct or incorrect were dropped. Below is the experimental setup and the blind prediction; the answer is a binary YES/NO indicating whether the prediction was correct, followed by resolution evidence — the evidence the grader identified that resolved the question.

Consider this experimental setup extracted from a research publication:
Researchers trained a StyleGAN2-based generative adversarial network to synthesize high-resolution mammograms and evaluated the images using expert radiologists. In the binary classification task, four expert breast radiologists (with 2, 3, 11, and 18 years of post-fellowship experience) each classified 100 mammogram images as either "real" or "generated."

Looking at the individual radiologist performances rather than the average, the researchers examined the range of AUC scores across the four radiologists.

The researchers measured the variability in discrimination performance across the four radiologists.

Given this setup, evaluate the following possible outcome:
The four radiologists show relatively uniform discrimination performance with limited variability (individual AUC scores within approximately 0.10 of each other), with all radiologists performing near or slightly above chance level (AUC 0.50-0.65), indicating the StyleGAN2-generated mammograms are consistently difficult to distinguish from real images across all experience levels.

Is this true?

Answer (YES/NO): NO